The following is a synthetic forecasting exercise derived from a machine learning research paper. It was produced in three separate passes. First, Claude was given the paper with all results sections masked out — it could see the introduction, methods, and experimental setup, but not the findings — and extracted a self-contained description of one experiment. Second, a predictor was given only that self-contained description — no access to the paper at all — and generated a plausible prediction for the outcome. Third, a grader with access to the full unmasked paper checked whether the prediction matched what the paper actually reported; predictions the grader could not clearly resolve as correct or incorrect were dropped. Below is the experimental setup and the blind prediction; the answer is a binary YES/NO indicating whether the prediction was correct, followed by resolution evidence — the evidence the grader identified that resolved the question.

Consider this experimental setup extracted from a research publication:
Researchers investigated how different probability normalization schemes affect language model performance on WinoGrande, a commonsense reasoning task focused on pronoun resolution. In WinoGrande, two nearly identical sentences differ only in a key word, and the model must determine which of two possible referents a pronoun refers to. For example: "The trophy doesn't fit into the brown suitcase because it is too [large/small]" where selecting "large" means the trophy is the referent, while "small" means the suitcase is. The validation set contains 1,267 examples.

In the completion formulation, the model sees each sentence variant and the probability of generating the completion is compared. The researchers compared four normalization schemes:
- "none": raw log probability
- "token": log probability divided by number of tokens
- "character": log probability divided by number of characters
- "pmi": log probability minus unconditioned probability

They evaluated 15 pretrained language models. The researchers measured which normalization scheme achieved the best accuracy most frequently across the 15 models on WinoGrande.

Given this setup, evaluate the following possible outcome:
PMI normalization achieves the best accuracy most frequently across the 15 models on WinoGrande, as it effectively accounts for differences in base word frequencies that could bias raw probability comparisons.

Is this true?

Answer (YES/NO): NO